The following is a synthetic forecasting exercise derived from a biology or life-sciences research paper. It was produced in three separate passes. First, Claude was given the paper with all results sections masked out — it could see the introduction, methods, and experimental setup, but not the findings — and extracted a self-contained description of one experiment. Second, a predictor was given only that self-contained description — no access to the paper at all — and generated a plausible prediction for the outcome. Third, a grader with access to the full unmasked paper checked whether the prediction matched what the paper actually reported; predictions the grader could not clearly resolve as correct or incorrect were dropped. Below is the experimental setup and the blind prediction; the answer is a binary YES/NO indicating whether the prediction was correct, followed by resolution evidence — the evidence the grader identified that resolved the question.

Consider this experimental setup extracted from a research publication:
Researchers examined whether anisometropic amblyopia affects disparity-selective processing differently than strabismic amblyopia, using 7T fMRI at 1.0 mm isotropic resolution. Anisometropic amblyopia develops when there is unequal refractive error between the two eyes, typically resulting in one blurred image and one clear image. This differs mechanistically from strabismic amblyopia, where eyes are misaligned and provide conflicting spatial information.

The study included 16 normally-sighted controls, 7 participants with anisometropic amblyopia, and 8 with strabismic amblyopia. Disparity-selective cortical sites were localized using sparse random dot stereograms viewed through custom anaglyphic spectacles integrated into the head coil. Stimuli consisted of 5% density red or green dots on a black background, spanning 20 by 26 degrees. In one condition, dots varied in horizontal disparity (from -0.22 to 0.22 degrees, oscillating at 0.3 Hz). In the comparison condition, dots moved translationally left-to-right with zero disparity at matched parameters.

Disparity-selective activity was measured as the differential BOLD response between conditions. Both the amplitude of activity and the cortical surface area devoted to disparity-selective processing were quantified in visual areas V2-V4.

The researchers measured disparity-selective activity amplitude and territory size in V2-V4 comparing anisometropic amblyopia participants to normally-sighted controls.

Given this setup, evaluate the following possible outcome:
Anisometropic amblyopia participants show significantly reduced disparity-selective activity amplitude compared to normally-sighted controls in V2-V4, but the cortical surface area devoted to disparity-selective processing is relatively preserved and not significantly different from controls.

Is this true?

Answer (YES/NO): NO